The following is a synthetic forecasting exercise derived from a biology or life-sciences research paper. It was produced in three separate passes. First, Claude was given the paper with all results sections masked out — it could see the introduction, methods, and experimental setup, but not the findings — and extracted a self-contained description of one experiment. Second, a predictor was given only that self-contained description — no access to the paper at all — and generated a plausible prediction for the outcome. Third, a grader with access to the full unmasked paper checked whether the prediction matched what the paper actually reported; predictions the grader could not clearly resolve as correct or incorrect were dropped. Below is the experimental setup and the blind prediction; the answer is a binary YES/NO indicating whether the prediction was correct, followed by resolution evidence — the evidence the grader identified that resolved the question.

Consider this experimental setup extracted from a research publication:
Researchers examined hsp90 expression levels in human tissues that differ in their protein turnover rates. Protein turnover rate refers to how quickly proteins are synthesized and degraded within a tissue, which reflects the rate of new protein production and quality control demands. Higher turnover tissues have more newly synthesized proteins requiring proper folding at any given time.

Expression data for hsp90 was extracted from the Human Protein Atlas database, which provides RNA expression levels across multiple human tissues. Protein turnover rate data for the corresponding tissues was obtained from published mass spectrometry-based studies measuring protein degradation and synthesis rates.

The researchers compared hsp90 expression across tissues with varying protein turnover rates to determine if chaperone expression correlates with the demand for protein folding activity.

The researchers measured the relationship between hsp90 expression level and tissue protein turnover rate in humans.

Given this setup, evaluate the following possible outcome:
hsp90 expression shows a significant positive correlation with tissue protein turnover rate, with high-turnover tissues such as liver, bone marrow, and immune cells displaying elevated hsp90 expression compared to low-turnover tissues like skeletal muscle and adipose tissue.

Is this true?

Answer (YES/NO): NO